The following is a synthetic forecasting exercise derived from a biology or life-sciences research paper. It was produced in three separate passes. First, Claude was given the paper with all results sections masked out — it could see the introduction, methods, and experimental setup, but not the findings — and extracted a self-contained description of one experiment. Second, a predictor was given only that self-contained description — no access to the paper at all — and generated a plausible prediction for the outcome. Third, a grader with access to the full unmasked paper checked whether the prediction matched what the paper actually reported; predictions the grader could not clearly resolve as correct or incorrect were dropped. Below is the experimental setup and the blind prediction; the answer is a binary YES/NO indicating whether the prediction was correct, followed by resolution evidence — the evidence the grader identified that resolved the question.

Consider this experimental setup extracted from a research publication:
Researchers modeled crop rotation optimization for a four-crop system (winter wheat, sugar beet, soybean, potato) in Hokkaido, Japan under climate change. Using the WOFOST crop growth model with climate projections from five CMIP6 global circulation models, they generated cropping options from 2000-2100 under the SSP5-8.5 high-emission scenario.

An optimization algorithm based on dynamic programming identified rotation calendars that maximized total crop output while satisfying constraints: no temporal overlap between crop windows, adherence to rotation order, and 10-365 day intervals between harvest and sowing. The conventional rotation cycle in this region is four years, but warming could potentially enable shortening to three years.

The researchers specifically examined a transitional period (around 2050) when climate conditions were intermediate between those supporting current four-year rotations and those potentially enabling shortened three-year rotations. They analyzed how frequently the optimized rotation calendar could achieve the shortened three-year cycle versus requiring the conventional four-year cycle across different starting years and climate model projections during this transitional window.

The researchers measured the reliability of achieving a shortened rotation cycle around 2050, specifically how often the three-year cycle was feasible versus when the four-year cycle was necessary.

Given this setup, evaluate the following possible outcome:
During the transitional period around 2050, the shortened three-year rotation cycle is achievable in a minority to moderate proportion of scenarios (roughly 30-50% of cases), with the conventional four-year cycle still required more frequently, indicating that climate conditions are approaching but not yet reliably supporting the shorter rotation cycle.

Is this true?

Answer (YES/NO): NO